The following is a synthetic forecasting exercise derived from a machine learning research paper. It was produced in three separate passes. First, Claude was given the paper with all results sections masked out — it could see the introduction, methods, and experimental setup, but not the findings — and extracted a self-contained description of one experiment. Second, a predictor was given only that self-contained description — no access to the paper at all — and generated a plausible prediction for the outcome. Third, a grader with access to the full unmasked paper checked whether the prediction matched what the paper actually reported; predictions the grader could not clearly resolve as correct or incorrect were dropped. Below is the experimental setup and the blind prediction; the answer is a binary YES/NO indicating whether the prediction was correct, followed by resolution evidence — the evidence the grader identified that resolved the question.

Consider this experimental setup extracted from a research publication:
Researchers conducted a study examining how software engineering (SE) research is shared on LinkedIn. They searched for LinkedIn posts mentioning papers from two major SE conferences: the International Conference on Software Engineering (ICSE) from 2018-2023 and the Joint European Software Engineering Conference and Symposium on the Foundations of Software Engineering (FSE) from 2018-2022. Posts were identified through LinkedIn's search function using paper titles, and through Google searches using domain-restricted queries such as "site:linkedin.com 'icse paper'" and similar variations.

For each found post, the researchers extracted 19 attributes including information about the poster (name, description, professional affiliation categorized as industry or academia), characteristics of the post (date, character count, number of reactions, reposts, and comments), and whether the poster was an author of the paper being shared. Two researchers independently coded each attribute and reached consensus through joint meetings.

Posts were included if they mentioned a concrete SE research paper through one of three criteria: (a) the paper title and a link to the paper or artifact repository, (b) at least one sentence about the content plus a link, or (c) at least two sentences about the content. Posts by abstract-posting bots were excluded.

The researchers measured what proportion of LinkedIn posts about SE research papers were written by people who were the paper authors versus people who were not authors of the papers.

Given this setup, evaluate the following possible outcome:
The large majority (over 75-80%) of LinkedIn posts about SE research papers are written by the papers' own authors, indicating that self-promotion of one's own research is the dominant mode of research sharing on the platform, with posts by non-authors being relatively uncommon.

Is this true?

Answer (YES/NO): NO